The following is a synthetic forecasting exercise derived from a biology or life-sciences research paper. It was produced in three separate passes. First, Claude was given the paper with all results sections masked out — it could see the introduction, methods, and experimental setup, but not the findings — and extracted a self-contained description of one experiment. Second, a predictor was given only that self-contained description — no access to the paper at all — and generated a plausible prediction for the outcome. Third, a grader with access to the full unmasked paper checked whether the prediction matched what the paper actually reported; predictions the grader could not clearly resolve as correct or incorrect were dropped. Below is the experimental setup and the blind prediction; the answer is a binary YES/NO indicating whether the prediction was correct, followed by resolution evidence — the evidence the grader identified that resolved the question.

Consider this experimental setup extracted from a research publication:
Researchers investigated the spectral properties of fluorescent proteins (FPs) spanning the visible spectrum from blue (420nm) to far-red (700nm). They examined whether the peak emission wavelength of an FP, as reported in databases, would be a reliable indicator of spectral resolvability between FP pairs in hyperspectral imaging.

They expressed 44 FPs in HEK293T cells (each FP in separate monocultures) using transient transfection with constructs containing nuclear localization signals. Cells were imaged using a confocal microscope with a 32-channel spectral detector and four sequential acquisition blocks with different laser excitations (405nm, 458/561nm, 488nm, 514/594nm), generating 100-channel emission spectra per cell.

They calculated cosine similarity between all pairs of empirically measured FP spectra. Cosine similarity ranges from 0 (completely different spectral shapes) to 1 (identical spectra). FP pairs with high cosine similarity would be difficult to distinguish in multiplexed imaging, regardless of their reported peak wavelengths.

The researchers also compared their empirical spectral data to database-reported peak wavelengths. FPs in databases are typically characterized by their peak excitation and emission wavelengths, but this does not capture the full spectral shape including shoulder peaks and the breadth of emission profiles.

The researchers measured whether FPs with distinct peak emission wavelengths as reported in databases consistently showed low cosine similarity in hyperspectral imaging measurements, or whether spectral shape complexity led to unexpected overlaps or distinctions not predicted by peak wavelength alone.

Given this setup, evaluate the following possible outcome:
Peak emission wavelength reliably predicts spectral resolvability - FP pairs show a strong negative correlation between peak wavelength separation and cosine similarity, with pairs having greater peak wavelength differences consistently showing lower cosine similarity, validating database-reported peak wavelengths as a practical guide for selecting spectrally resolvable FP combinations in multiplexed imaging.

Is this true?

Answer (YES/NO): NO